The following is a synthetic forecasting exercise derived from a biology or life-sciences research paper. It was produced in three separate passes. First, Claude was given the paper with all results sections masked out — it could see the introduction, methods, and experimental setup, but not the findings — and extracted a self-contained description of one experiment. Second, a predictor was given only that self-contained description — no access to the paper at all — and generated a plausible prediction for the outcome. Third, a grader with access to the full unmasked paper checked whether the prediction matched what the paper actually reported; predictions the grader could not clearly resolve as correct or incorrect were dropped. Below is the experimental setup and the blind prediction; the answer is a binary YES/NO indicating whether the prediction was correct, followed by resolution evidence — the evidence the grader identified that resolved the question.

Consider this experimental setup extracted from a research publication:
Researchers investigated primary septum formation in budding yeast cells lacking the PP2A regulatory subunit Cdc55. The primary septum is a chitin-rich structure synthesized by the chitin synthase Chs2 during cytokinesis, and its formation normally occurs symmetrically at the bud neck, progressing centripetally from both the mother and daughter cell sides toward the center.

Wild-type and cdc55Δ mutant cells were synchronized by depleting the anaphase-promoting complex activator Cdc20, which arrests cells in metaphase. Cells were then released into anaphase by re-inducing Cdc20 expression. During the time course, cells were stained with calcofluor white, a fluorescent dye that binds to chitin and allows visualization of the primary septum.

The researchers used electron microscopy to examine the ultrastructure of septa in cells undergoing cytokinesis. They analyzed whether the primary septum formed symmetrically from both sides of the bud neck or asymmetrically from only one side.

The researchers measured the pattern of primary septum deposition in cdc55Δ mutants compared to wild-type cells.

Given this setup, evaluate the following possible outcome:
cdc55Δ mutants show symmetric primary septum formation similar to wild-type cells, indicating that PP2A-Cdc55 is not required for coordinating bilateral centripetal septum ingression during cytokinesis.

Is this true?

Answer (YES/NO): NO